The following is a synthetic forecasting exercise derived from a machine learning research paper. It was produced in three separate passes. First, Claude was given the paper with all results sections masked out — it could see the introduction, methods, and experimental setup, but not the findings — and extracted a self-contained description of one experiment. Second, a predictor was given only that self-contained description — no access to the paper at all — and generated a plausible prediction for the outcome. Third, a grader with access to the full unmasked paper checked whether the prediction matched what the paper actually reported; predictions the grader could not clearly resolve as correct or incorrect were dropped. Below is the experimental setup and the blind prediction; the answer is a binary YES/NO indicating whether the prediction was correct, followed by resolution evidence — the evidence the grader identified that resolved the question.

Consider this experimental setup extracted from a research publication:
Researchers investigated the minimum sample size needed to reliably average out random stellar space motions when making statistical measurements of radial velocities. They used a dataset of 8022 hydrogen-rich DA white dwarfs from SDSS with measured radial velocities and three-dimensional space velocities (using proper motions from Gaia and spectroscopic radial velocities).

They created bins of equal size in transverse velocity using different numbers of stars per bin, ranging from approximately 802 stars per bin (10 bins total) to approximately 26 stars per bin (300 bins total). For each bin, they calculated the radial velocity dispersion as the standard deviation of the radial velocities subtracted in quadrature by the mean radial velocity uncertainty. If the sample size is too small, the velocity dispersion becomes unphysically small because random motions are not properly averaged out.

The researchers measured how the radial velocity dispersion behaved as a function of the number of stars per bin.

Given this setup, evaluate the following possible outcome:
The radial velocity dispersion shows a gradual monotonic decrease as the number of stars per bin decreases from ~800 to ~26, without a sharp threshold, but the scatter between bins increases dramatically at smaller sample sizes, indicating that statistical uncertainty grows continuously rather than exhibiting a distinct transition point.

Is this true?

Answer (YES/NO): NO